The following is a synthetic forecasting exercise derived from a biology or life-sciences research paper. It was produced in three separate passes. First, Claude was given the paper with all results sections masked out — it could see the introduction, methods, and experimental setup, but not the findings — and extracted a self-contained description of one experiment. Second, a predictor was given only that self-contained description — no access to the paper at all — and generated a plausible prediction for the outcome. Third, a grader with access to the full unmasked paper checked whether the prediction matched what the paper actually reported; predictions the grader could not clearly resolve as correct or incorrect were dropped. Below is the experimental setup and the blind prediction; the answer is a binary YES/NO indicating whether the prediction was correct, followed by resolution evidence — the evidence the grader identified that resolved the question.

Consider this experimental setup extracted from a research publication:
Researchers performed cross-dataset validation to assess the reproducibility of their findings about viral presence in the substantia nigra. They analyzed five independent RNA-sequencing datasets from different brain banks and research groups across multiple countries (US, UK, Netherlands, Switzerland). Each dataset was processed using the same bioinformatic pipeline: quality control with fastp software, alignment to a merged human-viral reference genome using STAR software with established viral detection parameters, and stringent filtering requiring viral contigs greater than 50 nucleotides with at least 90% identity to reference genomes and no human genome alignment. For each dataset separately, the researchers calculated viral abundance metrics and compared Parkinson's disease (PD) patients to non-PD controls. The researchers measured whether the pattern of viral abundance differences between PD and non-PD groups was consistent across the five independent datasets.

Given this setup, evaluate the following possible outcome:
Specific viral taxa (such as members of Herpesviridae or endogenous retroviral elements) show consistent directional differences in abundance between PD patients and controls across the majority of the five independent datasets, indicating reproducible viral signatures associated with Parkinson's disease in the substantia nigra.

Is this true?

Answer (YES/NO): NO